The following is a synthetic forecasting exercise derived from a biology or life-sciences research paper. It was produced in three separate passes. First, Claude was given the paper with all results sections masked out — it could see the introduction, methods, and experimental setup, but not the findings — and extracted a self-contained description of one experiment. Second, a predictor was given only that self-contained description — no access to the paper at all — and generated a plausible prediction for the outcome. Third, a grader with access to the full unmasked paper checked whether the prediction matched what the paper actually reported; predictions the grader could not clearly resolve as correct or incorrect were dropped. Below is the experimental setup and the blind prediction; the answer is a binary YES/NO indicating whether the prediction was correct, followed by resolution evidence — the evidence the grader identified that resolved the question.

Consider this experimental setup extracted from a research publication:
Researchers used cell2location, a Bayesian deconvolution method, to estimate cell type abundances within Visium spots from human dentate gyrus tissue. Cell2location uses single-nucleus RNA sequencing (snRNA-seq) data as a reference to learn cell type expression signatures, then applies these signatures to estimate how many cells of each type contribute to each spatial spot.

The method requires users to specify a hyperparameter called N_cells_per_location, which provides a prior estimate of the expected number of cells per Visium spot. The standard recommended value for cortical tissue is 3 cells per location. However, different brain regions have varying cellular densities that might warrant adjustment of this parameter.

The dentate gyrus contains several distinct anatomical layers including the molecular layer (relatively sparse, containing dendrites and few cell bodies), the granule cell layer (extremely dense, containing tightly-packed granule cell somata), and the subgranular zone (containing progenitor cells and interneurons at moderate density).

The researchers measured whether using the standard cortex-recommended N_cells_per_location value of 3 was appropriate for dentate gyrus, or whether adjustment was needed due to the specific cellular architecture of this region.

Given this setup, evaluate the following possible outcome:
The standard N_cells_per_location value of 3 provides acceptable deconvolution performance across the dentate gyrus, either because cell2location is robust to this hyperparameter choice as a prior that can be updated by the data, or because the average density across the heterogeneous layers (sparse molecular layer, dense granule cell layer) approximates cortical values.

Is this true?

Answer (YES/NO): NO